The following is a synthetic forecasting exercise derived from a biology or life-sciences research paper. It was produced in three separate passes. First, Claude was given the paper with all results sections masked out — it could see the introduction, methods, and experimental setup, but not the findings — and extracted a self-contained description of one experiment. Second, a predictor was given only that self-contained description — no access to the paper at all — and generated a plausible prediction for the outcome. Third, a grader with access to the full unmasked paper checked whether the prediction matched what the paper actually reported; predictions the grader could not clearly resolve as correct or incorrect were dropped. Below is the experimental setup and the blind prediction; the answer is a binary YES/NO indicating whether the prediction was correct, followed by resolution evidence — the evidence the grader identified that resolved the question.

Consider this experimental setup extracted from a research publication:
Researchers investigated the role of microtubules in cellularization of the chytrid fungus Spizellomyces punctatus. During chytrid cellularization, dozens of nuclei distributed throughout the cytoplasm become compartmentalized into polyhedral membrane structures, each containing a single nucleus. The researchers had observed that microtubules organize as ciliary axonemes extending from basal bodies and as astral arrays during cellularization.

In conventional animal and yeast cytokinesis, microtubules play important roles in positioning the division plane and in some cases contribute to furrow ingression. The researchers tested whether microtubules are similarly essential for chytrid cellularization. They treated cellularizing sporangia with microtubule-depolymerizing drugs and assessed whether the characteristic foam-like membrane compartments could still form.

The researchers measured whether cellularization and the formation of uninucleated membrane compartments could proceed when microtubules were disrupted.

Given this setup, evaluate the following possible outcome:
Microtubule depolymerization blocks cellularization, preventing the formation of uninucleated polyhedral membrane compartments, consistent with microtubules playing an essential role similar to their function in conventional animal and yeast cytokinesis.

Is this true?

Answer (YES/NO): NO